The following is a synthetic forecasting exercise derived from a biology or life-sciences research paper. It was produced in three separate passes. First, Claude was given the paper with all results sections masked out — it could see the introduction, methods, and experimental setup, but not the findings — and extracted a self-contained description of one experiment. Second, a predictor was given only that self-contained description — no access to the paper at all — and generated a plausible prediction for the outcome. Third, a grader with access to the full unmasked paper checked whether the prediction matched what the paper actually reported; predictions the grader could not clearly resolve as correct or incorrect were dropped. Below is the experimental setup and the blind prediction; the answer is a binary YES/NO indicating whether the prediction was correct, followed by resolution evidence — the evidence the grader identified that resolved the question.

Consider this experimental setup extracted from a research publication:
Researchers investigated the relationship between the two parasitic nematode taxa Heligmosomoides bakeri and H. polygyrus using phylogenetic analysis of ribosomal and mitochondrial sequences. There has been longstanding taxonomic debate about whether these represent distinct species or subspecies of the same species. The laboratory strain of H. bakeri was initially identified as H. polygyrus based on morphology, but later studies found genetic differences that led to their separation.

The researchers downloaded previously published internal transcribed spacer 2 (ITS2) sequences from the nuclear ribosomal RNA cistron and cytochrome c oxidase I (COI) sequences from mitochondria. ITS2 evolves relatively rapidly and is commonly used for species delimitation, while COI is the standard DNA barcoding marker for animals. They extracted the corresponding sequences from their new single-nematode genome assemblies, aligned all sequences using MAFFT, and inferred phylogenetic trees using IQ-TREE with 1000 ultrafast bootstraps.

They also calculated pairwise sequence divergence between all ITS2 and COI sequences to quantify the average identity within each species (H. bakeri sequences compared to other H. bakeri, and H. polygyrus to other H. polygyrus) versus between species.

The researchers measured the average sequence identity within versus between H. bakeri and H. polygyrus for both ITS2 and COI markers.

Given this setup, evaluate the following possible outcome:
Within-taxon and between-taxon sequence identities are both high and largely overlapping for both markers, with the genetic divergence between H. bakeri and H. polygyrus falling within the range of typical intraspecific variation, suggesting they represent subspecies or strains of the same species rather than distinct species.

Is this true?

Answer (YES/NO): NO